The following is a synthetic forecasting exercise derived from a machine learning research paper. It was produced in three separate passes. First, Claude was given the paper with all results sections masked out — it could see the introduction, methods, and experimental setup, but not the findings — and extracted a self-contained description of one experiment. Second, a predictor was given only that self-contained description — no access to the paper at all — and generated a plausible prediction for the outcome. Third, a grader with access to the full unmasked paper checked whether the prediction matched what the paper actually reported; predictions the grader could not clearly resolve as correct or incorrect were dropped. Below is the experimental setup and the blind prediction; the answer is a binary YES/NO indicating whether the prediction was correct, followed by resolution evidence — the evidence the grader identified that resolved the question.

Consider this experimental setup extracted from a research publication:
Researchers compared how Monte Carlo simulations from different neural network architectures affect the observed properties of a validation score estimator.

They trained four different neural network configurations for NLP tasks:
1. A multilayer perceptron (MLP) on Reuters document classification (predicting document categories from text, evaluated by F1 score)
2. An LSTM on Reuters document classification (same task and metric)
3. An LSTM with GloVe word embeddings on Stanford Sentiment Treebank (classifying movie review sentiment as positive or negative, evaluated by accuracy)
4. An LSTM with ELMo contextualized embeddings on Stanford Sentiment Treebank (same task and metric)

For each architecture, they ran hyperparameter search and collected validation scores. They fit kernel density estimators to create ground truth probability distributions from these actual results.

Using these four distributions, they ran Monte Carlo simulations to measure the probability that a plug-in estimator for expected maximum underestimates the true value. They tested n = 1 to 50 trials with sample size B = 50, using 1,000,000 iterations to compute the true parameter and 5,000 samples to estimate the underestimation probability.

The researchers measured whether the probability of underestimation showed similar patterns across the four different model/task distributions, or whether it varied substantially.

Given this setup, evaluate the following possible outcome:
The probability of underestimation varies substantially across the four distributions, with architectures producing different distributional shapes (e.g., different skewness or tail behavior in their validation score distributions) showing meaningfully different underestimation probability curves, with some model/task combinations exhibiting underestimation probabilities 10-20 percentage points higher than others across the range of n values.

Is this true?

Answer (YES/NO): NO